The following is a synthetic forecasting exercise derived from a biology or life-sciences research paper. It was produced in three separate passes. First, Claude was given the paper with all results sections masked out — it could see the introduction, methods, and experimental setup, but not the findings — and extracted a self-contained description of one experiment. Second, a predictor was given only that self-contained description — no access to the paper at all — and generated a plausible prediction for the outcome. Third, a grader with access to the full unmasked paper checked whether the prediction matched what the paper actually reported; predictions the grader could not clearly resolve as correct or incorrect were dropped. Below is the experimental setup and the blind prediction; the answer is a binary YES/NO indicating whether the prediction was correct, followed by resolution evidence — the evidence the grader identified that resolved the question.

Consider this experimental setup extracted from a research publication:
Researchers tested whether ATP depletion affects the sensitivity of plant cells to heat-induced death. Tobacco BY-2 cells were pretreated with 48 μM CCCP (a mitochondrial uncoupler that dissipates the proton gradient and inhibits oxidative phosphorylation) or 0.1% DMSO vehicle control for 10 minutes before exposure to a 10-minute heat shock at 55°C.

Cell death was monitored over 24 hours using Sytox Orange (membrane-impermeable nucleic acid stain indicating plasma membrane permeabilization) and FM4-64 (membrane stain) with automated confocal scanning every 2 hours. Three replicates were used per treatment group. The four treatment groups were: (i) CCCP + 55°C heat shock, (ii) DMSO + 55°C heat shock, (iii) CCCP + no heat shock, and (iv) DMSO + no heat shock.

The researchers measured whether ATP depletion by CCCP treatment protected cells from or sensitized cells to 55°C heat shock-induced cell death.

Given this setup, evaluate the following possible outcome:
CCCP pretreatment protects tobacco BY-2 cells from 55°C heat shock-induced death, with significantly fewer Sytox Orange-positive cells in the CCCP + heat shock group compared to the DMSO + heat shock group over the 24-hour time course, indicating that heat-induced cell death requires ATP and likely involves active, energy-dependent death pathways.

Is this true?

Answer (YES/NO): NO